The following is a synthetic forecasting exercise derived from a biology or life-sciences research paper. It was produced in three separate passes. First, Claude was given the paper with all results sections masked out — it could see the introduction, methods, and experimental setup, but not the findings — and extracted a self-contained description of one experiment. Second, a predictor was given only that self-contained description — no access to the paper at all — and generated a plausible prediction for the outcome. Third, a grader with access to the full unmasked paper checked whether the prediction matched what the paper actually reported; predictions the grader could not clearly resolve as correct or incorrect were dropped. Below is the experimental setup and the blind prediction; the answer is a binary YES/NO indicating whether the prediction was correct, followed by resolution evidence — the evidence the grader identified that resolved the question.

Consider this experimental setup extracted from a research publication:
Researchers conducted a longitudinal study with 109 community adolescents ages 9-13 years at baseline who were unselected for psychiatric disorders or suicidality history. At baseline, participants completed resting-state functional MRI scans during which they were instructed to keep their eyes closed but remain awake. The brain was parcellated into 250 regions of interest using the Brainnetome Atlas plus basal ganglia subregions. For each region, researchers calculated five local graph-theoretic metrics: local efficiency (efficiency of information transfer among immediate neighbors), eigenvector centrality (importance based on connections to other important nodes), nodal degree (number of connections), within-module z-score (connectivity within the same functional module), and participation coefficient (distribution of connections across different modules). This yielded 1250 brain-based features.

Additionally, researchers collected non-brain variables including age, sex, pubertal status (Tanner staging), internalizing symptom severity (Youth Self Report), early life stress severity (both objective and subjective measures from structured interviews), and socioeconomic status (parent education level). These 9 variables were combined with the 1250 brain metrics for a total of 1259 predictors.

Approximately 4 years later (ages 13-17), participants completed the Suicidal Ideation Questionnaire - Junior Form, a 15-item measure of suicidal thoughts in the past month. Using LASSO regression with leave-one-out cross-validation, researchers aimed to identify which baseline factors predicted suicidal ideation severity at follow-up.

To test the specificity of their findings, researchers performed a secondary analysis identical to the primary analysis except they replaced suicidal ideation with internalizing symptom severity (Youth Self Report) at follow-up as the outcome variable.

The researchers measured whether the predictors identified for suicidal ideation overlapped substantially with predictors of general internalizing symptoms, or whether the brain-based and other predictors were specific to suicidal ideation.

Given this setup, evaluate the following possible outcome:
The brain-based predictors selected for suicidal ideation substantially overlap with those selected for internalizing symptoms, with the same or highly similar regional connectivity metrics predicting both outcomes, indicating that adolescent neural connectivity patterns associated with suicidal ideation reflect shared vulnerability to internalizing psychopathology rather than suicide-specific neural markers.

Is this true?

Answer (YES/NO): NO